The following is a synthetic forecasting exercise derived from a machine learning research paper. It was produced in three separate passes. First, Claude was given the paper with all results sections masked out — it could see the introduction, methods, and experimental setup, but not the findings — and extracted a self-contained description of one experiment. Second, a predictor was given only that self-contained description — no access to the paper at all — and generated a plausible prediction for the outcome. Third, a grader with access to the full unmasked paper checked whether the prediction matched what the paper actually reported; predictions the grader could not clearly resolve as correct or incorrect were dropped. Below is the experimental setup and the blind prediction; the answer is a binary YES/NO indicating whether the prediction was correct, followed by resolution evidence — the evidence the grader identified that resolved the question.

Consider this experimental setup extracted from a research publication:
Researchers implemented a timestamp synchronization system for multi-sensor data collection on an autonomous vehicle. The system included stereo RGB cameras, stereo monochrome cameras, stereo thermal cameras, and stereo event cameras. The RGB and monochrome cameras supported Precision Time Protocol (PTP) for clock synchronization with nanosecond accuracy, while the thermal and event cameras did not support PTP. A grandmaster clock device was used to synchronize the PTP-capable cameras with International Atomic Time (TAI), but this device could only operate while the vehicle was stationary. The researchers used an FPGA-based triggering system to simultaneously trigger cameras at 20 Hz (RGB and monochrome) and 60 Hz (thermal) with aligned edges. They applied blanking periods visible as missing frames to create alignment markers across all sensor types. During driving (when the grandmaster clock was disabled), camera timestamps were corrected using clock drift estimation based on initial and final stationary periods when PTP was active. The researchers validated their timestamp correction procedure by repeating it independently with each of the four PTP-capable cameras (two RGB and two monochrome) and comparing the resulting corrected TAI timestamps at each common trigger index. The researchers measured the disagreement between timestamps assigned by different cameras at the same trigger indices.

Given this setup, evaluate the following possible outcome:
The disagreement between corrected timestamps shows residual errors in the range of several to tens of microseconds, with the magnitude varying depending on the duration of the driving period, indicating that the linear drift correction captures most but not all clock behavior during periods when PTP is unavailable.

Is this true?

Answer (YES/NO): NO